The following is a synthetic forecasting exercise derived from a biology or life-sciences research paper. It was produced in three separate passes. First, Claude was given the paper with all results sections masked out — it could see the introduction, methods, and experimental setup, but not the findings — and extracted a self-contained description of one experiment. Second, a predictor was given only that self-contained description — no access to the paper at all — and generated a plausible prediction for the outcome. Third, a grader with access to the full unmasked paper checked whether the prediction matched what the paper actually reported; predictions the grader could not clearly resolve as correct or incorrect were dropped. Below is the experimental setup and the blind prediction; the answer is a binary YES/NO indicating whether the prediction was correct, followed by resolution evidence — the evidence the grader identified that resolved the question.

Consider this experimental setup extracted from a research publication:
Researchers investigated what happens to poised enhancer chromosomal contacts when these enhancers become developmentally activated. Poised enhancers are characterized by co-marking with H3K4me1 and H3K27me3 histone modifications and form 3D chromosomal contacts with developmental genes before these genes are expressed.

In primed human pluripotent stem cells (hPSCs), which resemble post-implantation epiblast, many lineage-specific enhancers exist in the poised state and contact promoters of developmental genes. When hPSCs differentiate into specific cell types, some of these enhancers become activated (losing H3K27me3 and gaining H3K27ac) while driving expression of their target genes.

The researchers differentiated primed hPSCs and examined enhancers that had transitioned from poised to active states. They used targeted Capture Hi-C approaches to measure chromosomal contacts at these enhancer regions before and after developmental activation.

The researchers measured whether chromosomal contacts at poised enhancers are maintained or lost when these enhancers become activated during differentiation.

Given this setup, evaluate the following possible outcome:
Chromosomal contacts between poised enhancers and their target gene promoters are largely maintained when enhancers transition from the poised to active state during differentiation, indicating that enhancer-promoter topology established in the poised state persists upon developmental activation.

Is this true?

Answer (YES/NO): NO